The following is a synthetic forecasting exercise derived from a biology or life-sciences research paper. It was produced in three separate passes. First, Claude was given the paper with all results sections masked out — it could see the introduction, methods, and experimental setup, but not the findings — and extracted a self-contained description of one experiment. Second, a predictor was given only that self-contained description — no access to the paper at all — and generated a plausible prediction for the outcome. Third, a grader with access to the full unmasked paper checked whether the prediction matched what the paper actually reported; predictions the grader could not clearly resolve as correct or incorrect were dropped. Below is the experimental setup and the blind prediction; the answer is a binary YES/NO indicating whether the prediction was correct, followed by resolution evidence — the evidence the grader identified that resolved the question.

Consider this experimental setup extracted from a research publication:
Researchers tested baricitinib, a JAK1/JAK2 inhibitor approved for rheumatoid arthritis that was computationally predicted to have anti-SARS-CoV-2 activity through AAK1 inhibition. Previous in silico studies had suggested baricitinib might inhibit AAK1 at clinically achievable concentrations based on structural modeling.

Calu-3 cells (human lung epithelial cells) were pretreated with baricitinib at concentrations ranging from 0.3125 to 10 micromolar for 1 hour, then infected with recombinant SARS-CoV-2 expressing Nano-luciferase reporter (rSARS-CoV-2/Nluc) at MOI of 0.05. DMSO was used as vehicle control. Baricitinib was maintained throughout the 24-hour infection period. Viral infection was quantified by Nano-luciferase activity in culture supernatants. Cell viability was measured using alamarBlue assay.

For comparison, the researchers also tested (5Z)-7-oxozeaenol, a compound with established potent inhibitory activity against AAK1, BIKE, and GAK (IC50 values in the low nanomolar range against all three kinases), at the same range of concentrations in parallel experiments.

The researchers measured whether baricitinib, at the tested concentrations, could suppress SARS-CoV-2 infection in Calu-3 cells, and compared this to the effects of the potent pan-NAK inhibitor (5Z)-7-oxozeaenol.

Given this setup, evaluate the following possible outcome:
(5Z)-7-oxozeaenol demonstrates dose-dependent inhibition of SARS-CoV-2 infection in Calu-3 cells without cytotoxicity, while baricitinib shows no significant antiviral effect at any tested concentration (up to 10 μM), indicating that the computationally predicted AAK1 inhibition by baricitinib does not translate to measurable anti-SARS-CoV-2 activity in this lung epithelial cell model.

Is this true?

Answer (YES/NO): YES